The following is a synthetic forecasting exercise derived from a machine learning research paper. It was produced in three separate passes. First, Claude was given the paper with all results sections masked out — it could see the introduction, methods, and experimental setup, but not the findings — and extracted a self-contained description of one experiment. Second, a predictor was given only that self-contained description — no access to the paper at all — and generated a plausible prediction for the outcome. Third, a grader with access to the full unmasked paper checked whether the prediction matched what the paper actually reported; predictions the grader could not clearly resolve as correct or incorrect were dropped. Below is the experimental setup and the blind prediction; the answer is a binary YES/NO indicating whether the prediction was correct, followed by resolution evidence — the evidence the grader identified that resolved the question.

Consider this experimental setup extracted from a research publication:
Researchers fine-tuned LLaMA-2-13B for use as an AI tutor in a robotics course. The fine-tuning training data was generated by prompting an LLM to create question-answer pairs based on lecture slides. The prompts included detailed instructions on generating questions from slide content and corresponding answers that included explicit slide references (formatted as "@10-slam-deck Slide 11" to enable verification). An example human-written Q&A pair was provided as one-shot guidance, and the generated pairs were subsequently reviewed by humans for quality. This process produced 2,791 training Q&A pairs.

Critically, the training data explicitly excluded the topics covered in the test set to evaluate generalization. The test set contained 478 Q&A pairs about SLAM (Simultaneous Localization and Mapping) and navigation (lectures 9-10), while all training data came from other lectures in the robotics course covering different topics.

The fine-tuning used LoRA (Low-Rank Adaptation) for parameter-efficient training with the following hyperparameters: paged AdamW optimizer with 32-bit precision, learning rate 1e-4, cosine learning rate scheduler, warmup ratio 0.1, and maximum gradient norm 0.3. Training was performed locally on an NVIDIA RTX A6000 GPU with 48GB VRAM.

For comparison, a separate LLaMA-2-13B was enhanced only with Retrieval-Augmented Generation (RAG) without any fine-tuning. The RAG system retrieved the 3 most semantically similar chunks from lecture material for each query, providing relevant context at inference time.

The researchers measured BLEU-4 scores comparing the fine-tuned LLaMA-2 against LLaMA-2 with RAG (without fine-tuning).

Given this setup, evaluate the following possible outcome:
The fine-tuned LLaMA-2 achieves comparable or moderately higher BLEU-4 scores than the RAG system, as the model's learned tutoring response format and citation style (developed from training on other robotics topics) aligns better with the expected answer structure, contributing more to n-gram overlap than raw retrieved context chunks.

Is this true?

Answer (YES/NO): NO